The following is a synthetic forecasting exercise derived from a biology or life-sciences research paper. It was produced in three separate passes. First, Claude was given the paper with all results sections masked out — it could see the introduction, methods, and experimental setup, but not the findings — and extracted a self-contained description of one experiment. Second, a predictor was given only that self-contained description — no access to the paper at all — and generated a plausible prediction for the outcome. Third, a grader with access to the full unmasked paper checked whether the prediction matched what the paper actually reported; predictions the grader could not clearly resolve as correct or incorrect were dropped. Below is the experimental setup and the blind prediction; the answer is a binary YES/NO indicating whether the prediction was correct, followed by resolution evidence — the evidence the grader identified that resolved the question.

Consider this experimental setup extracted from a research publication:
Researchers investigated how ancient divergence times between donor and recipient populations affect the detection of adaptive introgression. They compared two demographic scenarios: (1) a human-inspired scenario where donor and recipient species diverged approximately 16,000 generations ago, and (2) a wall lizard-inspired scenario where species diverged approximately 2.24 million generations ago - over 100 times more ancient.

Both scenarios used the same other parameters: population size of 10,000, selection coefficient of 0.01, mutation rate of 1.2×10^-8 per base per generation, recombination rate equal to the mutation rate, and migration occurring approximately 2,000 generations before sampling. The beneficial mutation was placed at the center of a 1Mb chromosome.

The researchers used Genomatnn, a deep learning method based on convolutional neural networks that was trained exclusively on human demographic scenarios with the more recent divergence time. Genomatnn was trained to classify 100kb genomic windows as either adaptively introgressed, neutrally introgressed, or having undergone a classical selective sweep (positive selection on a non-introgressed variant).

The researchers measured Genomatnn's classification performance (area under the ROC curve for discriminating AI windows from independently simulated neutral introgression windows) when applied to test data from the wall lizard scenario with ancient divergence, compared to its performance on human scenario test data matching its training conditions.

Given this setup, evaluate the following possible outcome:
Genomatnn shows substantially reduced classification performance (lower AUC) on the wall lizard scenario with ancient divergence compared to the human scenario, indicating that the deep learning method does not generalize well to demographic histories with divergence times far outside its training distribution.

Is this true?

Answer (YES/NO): NO